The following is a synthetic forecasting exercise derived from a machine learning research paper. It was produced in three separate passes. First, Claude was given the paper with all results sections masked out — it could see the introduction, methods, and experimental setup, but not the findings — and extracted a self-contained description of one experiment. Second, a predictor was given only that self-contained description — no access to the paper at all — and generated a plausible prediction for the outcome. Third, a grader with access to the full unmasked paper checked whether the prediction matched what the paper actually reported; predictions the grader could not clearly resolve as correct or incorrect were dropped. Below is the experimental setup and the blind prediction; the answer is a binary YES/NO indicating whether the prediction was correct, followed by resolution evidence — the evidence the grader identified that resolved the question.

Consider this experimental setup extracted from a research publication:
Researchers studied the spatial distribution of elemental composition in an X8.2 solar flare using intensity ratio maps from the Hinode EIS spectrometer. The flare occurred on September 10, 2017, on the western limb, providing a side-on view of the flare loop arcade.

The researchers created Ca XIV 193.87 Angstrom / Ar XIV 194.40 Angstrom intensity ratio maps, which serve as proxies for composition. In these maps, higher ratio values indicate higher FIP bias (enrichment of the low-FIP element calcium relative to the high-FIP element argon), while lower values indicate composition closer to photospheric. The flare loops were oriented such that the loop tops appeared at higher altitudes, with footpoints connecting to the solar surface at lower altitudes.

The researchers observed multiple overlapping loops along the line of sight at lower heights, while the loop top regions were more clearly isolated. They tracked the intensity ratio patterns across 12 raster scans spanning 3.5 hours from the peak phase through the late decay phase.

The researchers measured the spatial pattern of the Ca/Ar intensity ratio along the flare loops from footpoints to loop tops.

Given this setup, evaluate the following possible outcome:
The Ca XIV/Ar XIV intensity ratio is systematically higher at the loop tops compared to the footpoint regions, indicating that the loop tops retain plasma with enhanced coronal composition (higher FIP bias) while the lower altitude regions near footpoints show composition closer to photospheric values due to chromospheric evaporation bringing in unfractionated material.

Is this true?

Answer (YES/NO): YES